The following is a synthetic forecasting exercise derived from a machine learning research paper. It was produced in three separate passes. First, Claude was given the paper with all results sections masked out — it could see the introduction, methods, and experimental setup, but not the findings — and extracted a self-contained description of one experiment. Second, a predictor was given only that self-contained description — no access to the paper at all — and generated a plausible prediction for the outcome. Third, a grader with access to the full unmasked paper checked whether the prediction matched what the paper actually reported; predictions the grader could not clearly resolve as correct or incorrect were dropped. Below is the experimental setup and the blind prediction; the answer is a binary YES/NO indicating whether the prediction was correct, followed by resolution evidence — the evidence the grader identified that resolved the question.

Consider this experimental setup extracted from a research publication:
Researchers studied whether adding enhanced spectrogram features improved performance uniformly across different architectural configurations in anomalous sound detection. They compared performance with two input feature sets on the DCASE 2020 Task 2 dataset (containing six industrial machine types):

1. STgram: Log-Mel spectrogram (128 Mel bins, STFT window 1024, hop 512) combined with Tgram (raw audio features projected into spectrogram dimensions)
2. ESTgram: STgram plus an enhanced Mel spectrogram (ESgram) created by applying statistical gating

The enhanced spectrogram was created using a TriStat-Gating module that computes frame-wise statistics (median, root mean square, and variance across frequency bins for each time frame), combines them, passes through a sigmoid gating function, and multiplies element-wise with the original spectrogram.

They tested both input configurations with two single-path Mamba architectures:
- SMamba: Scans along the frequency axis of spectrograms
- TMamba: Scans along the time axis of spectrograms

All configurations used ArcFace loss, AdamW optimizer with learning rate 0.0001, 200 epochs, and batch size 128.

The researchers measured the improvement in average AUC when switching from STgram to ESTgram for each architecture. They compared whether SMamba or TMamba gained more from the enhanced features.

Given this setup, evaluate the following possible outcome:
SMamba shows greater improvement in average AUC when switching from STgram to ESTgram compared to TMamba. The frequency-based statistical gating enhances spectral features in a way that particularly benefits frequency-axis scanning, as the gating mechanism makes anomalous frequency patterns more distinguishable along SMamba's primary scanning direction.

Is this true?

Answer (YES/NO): YES